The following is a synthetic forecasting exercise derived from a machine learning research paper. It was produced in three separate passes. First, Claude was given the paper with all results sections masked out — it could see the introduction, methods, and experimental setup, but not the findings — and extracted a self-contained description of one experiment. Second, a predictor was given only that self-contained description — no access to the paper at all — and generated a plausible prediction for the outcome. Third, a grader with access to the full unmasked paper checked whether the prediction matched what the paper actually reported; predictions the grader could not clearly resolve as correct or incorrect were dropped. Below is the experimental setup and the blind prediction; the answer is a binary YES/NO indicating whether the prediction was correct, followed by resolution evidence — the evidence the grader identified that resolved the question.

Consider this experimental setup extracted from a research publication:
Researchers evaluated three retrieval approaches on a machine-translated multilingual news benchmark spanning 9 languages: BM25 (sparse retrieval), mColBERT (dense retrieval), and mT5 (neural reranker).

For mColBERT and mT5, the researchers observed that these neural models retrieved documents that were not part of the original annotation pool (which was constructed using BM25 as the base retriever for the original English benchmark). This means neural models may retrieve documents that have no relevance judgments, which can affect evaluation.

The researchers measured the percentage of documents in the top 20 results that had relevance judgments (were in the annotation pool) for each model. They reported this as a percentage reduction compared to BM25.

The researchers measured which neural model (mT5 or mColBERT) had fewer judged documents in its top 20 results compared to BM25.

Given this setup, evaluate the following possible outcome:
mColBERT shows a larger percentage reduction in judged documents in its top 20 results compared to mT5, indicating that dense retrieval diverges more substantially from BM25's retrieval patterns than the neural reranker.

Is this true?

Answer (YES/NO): YES